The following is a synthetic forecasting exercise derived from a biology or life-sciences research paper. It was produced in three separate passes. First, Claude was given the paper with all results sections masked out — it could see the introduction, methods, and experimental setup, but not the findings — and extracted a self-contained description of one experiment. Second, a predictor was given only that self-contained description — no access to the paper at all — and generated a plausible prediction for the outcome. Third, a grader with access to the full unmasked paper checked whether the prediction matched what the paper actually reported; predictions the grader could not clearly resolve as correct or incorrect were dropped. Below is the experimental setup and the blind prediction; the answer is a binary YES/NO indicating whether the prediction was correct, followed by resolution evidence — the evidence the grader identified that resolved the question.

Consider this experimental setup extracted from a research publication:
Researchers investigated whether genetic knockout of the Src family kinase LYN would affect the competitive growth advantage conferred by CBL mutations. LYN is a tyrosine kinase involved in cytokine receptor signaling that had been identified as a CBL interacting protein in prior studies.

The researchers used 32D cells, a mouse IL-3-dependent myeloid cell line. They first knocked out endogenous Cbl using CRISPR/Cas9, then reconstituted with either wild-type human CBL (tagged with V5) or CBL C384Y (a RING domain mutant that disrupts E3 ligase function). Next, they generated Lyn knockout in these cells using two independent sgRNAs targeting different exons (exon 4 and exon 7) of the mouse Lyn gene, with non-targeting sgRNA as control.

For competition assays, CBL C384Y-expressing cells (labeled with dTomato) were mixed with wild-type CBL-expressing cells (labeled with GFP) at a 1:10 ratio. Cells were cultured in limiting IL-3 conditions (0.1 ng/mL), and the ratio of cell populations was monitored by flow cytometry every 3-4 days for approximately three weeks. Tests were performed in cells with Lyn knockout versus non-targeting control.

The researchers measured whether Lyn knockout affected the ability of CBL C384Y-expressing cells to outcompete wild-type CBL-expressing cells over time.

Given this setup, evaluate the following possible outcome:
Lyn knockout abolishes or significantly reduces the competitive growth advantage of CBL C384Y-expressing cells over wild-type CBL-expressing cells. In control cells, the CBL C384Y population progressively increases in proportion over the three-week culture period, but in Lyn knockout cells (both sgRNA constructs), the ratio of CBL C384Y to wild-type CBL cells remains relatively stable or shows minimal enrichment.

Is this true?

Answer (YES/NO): YES